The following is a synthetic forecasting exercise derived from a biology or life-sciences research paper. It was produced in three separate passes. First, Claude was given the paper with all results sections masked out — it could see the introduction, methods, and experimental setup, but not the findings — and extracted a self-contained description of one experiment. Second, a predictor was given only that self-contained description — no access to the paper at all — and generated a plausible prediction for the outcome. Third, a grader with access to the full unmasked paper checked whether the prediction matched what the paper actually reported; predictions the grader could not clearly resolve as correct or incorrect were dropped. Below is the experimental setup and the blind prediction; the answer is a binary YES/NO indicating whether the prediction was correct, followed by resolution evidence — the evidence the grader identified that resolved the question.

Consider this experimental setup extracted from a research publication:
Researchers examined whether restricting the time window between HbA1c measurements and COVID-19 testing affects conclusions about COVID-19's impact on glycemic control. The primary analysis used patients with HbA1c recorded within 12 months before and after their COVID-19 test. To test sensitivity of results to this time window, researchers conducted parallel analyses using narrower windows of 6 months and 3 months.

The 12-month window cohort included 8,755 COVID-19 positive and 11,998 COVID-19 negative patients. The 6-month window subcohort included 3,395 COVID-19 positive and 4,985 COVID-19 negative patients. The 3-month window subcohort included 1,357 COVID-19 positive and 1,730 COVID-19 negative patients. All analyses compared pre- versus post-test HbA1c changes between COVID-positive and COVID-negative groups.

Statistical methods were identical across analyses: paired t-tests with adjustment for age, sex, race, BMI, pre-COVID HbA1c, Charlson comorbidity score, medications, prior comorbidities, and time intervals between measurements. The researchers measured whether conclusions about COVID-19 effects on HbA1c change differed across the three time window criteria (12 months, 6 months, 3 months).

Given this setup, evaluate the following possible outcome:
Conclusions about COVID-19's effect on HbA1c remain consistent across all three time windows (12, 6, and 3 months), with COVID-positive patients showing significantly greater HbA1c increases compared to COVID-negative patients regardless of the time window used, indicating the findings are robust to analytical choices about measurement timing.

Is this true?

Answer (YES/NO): YES